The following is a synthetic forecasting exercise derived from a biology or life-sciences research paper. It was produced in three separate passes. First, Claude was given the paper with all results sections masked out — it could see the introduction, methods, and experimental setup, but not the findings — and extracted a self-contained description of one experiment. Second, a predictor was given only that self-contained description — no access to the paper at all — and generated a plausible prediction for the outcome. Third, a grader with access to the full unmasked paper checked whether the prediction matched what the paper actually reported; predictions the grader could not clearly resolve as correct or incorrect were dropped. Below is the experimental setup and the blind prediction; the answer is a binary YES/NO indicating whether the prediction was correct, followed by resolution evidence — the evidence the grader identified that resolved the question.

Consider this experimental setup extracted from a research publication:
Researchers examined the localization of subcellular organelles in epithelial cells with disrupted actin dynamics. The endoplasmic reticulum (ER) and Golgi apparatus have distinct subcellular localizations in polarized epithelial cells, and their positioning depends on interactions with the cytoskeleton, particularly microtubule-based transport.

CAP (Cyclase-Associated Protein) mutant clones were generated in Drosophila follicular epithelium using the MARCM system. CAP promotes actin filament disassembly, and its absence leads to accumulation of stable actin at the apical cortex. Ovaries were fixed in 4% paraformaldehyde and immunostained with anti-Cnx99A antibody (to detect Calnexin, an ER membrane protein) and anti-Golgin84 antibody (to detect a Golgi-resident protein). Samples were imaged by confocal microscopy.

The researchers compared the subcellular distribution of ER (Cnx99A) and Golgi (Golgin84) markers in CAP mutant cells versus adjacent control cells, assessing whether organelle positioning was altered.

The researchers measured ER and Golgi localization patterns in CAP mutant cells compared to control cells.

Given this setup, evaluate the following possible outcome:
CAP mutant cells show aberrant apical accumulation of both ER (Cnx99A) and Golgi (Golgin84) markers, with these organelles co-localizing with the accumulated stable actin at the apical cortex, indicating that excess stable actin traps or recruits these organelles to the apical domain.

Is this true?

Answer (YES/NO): NO